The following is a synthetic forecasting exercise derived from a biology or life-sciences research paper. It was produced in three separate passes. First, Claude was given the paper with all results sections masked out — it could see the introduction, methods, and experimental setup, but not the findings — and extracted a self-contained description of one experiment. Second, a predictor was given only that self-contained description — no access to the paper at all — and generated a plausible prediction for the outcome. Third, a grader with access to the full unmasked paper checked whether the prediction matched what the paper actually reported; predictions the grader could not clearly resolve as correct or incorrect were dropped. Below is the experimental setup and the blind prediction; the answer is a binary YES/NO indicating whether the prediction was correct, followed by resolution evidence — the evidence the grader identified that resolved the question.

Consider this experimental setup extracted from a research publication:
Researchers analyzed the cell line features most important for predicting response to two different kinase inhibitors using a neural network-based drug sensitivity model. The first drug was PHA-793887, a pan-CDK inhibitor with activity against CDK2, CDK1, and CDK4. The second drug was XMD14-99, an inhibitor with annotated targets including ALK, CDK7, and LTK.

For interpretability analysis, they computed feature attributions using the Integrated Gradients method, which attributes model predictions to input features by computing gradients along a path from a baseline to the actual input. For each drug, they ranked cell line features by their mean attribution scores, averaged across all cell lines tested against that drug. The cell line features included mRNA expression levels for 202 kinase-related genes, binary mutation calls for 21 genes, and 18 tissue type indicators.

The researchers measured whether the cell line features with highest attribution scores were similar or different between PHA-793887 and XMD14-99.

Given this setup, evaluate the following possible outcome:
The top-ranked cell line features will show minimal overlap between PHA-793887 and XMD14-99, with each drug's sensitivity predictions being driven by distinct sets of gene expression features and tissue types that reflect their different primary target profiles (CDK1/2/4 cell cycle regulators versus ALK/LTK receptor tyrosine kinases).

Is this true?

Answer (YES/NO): NO